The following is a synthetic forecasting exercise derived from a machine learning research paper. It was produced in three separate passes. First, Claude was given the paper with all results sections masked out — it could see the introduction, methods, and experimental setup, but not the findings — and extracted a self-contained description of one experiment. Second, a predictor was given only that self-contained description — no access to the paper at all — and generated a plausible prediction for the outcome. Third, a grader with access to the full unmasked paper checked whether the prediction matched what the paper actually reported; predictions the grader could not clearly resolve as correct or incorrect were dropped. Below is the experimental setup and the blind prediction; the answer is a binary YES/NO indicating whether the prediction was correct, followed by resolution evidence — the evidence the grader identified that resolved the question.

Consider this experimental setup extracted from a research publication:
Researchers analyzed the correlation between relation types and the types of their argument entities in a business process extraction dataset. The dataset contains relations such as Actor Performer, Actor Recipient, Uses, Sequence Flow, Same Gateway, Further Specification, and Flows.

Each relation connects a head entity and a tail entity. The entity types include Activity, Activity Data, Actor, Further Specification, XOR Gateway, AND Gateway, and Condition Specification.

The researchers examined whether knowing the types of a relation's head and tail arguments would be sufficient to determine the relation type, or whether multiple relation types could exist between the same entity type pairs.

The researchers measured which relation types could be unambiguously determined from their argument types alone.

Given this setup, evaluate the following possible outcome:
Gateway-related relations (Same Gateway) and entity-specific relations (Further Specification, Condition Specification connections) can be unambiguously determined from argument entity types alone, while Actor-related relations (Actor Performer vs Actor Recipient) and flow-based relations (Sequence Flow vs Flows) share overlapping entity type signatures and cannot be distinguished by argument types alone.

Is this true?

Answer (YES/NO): NO